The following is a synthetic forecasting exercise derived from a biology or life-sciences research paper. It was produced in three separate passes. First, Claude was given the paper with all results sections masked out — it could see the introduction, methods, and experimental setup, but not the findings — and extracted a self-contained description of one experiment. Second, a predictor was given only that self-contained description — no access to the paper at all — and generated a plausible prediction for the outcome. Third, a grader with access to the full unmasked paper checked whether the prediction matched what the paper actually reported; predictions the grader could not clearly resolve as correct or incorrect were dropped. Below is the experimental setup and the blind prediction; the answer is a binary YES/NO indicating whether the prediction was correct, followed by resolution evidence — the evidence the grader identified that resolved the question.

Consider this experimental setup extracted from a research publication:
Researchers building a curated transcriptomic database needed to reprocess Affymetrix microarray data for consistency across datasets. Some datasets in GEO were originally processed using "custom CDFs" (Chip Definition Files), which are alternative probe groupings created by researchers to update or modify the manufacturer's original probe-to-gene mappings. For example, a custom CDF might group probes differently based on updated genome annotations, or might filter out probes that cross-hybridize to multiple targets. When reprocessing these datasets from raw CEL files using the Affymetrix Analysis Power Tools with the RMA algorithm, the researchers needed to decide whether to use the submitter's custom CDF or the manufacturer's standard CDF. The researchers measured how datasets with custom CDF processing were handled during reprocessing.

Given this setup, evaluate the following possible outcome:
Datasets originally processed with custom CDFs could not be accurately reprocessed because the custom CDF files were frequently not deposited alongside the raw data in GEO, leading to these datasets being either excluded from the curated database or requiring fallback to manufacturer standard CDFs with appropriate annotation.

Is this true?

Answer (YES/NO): NO